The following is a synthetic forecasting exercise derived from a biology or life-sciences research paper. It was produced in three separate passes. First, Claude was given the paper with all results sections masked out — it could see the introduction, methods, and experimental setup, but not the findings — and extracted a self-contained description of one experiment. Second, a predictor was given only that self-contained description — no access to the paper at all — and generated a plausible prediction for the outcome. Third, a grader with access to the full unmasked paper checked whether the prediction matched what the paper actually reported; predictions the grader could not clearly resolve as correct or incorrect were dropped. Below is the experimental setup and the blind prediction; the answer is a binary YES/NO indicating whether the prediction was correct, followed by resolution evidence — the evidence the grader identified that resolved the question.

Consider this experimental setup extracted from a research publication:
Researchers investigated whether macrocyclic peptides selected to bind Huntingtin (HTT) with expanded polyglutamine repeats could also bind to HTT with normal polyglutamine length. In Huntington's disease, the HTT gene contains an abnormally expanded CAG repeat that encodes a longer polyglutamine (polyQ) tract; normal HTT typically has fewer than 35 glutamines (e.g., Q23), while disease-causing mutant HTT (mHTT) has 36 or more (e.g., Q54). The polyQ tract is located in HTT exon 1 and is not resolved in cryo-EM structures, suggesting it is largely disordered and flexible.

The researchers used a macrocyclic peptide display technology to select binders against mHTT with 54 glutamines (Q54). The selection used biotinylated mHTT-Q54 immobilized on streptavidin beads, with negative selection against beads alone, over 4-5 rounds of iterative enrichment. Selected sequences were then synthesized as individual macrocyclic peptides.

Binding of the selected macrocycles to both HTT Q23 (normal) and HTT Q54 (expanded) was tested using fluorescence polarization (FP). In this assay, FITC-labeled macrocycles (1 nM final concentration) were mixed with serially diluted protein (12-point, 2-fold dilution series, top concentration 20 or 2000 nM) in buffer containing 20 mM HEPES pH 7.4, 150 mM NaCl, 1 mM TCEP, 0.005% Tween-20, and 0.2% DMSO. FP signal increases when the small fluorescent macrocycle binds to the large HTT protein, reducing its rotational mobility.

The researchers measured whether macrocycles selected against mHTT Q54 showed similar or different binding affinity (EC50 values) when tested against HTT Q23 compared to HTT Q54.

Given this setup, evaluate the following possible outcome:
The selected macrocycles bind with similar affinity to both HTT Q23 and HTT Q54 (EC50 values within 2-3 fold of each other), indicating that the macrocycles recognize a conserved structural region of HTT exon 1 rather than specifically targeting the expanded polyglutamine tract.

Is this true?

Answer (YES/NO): NO